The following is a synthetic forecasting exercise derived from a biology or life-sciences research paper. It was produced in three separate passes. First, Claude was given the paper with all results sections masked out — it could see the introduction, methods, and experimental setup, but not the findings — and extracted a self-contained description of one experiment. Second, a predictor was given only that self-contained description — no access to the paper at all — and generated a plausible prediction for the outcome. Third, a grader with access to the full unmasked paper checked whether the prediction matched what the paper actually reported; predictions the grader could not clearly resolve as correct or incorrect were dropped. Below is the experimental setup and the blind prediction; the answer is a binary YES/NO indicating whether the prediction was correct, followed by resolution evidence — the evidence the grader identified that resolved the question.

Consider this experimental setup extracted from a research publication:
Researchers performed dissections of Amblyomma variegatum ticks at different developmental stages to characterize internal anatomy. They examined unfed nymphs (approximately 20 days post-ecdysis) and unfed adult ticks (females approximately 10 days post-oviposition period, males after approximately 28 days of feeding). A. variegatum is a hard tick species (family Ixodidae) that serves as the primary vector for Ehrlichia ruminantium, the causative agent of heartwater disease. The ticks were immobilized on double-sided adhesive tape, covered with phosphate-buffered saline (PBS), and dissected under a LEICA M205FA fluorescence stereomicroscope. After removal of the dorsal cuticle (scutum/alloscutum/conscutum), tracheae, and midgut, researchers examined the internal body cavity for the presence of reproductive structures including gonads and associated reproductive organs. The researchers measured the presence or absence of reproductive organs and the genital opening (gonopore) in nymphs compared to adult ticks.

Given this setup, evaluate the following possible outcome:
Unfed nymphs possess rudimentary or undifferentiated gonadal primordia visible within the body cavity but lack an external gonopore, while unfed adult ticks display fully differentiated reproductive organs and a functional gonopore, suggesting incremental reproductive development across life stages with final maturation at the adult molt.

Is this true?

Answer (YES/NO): NO